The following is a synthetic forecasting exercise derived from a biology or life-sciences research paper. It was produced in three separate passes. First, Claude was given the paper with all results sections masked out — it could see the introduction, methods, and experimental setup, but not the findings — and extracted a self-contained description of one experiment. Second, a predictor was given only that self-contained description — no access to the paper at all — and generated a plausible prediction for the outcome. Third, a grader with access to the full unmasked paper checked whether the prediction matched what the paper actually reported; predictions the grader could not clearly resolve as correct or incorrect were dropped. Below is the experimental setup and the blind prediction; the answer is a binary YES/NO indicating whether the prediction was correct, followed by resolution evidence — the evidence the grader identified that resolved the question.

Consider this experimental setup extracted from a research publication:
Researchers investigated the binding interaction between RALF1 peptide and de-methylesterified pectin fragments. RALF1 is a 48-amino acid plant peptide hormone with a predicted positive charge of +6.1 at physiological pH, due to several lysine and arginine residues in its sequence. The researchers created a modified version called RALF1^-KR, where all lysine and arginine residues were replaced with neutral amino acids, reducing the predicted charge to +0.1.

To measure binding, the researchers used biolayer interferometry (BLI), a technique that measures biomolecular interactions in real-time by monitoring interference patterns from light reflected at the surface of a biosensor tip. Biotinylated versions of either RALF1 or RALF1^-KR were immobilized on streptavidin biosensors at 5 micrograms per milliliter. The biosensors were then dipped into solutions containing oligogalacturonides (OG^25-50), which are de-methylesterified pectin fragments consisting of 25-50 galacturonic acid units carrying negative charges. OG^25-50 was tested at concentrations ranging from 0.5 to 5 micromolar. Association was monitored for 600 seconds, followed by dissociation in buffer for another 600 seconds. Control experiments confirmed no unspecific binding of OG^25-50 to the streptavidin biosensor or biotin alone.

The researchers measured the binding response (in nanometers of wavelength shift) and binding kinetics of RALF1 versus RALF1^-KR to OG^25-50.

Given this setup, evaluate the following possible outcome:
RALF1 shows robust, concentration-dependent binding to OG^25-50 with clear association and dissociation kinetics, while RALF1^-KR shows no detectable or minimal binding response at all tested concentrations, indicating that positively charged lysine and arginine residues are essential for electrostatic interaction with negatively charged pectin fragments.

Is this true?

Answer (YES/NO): YES